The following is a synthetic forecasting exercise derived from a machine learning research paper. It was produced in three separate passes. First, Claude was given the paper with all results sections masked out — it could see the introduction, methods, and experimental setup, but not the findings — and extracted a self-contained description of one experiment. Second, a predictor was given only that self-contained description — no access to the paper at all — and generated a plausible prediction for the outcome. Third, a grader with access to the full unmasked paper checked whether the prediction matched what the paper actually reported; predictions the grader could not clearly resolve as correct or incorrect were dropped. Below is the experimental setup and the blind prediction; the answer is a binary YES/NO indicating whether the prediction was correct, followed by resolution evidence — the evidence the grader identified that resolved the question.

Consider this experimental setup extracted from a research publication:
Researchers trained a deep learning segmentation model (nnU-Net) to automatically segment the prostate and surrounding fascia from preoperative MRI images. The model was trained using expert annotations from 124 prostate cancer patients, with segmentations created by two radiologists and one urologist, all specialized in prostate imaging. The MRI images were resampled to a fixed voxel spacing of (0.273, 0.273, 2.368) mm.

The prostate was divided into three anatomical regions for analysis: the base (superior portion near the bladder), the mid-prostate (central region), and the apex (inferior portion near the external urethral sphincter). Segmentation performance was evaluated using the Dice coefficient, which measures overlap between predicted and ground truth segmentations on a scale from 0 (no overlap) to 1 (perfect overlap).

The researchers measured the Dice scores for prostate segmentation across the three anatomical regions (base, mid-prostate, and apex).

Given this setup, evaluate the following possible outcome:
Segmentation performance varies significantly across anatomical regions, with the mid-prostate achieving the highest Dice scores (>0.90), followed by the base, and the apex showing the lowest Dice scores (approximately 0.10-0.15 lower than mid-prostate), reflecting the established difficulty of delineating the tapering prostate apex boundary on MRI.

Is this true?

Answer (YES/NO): YES